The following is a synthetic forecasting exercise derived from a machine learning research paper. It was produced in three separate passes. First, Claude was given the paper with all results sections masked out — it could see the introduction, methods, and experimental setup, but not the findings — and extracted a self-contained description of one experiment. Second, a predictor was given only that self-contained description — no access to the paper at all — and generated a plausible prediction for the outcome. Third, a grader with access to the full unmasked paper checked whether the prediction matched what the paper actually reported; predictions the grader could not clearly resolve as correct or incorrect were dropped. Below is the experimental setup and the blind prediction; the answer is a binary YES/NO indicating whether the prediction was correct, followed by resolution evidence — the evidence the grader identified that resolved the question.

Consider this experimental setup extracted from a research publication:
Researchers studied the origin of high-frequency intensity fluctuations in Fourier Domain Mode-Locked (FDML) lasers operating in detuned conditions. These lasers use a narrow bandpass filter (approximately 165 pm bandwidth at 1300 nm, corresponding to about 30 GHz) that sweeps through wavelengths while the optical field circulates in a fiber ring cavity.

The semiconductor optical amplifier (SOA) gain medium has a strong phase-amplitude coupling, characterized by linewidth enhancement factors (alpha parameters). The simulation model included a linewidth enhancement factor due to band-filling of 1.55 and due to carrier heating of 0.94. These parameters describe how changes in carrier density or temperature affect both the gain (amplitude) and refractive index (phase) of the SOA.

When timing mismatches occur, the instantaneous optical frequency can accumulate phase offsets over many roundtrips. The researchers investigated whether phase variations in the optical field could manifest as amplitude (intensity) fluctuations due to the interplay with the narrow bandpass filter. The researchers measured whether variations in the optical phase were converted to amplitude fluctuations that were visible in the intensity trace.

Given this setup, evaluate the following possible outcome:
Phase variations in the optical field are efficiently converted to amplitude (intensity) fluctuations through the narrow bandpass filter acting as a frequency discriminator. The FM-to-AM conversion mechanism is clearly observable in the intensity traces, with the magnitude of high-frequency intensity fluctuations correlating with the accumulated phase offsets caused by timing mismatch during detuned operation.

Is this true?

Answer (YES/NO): YES